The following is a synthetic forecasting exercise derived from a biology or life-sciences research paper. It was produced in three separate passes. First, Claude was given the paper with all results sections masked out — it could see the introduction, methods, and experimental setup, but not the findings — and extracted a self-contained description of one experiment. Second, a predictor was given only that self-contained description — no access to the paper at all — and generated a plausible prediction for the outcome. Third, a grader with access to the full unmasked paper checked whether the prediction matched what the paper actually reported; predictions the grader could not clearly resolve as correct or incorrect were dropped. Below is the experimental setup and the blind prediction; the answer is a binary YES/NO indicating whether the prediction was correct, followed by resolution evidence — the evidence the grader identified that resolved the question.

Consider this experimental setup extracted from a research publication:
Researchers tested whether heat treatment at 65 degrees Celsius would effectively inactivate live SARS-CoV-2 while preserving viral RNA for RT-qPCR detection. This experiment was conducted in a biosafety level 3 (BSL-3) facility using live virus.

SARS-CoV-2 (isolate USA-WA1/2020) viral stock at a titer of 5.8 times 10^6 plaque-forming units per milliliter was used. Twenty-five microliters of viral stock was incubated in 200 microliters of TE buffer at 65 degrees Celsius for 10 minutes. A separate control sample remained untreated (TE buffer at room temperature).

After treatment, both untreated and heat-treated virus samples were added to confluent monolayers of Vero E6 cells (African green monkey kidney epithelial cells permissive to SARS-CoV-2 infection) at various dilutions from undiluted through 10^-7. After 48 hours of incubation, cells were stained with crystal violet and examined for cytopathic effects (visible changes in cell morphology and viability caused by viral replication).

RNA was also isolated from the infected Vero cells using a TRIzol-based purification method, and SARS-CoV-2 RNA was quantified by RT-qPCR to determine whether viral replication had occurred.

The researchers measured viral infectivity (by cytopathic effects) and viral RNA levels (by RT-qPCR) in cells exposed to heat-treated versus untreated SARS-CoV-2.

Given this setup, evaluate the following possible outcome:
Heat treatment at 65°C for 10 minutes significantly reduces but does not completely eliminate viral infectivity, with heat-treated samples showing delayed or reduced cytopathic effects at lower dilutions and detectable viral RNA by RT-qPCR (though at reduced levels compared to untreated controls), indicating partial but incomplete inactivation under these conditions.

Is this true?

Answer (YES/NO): NO